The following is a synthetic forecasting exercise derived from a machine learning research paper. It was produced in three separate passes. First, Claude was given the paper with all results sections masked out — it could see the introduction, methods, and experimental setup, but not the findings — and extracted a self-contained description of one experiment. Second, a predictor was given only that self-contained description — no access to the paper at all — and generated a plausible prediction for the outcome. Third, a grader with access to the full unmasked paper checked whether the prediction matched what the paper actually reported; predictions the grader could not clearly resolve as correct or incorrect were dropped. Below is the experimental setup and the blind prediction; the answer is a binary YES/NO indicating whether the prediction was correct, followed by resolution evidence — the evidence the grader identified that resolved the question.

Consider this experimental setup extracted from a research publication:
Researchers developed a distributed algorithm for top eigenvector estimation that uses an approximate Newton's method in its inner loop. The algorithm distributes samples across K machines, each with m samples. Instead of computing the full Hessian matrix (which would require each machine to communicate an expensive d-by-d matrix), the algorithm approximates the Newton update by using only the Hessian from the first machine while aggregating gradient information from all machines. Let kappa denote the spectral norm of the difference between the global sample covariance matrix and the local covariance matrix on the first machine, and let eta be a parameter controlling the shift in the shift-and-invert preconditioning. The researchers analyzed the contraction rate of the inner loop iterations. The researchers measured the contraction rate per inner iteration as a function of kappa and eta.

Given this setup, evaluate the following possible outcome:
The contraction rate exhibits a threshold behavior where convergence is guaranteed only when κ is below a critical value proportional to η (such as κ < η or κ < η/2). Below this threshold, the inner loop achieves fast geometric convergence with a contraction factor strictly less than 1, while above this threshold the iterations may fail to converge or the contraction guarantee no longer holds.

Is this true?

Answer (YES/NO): YES